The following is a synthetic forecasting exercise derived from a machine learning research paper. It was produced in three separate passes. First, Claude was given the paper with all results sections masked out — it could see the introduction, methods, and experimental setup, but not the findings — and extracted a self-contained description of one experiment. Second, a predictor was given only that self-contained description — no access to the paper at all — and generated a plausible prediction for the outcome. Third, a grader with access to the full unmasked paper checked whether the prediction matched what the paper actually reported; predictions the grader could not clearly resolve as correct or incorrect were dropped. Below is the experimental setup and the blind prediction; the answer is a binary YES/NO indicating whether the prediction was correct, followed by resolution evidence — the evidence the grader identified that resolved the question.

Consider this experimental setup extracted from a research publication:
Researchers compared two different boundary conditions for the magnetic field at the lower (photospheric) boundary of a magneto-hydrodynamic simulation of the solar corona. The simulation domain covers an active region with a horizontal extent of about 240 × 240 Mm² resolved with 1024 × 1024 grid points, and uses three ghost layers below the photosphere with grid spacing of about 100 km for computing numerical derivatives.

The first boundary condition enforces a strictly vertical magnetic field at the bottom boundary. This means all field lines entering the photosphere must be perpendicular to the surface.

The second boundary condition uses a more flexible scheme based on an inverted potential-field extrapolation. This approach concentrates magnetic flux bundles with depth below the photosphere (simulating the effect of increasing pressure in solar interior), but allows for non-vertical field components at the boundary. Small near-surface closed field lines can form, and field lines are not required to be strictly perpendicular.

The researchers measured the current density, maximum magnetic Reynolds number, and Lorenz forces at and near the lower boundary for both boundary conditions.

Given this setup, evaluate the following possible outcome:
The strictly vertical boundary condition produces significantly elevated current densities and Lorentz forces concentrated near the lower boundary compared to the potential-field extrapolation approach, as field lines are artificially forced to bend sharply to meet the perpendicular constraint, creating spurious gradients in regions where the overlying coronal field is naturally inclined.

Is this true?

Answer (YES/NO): YES